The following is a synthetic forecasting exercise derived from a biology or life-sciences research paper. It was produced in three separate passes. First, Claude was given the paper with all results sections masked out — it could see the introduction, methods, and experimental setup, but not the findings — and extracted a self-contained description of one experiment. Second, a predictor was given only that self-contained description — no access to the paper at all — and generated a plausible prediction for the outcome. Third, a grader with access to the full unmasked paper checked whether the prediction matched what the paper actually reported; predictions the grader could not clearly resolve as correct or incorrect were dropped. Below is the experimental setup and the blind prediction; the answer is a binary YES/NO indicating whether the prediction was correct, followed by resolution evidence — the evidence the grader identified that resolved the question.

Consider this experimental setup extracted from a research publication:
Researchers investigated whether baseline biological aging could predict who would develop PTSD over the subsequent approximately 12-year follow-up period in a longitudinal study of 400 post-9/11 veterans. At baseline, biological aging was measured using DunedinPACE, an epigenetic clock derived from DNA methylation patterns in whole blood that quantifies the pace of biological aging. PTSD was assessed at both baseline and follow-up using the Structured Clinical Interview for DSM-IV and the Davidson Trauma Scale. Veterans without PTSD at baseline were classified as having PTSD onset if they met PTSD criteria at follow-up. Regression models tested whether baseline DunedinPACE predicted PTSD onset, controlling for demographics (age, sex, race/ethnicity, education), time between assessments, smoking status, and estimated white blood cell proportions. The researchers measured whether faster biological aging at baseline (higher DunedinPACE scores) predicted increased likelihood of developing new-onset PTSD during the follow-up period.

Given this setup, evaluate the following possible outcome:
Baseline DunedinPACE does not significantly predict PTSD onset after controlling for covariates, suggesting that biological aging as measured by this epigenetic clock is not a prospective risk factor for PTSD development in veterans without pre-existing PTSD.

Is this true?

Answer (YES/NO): YES